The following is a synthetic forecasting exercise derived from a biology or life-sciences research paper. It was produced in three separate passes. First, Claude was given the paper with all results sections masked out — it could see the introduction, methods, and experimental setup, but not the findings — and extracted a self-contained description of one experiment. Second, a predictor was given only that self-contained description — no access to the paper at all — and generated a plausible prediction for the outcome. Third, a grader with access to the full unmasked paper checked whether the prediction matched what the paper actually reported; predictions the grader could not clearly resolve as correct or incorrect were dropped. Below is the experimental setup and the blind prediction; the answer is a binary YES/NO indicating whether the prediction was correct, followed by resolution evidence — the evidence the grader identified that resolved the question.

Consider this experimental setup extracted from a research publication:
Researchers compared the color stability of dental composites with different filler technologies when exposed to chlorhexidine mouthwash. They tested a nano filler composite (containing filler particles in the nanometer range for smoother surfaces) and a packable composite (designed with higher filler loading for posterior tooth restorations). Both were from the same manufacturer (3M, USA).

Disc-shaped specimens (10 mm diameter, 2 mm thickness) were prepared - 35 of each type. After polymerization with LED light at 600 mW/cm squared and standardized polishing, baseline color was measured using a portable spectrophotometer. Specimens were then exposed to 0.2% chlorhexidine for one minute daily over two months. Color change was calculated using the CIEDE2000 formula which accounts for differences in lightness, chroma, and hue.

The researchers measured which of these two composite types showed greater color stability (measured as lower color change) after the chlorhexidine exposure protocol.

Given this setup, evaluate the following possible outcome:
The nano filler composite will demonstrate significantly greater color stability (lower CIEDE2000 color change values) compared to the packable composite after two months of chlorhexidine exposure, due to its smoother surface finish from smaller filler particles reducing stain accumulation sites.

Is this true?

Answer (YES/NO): NO